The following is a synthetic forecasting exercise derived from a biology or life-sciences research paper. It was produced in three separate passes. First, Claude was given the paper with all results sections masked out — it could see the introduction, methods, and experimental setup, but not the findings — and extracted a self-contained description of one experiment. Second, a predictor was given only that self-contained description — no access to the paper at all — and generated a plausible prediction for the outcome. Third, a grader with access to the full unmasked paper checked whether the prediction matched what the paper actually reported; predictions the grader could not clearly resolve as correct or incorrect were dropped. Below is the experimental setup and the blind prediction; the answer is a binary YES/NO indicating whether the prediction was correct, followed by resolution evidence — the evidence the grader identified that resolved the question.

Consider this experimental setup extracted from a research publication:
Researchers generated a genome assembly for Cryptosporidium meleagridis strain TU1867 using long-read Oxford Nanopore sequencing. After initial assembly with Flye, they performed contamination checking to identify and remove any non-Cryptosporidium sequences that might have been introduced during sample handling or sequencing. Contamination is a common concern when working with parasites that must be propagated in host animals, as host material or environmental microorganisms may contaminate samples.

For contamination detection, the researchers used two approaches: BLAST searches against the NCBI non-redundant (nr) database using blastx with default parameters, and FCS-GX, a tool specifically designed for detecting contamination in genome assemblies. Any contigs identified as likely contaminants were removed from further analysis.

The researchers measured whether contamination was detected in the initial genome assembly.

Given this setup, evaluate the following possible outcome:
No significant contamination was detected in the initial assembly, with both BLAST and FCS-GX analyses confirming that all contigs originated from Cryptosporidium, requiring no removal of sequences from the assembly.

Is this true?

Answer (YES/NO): NO